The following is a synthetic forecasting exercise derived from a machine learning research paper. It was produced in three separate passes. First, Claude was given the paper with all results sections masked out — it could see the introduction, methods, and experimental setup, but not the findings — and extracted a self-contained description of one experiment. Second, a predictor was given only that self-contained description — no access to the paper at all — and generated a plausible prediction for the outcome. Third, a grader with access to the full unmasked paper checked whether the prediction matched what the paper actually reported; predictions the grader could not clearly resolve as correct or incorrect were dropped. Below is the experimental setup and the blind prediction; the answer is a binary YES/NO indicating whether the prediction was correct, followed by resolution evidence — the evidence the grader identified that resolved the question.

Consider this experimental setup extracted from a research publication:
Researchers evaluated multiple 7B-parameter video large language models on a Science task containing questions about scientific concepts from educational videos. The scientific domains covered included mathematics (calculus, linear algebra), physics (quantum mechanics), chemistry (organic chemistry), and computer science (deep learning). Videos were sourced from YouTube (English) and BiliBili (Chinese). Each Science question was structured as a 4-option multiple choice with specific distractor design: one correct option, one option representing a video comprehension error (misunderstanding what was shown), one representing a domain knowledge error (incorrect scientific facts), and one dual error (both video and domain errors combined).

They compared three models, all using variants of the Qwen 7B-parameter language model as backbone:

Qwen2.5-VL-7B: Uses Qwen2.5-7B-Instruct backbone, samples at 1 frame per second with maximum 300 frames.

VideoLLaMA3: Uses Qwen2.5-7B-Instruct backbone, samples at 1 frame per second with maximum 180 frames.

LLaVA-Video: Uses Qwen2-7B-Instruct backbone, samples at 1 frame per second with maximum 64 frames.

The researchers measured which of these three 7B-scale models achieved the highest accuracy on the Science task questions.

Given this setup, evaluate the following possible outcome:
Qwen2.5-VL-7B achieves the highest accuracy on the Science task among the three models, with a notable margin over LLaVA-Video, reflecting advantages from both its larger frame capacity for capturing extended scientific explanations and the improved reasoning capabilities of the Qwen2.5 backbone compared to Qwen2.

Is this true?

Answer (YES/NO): YES